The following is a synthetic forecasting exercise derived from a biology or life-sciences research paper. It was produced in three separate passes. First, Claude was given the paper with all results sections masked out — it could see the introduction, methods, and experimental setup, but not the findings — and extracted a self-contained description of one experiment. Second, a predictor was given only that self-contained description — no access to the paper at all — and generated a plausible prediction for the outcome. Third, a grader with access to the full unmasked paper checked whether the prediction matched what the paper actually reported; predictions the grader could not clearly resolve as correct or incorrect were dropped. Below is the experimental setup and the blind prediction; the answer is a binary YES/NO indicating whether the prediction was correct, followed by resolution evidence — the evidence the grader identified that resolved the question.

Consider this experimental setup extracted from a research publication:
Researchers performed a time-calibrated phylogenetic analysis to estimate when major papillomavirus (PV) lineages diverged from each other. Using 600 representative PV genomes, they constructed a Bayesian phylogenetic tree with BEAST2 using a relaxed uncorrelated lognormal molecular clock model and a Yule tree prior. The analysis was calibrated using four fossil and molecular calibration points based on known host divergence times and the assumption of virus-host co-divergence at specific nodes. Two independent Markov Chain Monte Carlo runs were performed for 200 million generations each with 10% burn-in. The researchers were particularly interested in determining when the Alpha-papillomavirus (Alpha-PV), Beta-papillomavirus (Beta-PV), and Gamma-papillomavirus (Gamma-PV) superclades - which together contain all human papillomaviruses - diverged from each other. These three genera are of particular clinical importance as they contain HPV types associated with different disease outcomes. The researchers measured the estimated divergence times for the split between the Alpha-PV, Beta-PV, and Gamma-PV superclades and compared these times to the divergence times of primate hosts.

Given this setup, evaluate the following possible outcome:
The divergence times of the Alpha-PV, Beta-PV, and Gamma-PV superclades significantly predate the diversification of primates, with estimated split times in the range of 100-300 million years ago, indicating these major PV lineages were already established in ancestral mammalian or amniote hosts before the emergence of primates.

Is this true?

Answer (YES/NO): NO